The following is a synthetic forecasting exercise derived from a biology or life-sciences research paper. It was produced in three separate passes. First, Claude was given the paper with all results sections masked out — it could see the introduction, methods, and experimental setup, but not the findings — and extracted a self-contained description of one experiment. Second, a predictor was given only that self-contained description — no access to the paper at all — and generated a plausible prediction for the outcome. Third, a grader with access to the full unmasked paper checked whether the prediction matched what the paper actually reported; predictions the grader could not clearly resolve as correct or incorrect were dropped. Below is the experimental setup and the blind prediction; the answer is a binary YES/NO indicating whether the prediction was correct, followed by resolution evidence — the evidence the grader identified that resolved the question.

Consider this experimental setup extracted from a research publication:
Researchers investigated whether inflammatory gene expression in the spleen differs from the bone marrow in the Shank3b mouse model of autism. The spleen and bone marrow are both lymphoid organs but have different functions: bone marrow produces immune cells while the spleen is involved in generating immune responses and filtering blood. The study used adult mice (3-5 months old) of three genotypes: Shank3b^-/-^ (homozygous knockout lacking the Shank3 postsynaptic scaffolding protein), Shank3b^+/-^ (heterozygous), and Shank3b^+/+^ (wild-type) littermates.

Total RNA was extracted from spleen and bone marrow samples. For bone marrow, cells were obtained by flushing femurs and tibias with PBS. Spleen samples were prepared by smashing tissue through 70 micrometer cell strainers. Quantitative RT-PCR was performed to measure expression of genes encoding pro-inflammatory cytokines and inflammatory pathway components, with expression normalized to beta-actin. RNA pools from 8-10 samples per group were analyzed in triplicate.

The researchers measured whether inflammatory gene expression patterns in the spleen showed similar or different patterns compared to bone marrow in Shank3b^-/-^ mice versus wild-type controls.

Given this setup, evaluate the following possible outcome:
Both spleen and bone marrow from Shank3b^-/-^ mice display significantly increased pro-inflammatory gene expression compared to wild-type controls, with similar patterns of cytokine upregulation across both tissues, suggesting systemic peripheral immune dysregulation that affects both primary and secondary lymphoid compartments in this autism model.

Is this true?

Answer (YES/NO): NO